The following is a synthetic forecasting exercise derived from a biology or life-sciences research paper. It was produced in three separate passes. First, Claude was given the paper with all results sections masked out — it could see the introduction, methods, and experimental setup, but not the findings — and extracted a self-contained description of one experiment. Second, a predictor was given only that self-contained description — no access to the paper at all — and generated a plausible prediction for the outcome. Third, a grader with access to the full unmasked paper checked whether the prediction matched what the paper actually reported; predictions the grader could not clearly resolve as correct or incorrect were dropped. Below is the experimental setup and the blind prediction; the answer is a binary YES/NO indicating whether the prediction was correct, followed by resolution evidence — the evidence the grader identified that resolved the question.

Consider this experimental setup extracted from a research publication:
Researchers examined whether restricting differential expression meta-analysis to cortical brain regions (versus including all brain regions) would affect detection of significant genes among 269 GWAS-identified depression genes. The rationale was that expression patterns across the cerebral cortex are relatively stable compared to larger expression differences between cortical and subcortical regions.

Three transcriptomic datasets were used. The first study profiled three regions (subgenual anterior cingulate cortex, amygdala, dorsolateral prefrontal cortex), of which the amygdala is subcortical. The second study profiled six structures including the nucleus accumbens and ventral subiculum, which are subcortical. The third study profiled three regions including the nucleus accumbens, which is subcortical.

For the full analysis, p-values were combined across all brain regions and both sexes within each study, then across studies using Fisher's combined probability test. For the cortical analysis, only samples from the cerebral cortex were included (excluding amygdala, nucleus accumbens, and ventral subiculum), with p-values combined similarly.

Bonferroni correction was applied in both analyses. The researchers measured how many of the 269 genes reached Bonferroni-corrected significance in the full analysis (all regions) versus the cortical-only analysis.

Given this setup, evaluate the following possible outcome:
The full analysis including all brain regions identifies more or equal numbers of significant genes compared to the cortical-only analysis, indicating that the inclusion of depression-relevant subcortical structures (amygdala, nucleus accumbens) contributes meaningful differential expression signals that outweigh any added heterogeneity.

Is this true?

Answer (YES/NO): NO